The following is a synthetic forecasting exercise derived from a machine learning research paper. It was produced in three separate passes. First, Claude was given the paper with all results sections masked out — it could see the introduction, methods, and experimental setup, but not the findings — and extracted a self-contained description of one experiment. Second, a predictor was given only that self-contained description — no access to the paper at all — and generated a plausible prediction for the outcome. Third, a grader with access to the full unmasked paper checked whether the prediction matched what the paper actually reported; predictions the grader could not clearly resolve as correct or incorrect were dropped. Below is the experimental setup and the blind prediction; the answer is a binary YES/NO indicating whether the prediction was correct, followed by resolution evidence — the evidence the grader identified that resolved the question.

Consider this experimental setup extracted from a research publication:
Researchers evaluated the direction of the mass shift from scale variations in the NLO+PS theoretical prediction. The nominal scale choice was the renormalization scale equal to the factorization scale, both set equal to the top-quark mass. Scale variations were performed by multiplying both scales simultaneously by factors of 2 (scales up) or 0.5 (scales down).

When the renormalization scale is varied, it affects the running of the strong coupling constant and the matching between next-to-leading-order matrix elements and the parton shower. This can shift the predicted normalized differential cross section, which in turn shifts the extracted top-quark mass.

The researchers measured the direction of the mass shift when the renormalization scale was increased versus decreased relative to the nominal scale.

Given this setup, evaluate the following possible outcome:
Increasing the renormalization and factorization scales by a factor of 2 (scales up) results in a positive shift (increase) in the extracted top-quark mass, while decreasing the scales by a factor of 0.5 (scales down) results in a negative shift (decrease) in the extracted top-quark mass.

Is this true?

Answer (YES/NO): NO